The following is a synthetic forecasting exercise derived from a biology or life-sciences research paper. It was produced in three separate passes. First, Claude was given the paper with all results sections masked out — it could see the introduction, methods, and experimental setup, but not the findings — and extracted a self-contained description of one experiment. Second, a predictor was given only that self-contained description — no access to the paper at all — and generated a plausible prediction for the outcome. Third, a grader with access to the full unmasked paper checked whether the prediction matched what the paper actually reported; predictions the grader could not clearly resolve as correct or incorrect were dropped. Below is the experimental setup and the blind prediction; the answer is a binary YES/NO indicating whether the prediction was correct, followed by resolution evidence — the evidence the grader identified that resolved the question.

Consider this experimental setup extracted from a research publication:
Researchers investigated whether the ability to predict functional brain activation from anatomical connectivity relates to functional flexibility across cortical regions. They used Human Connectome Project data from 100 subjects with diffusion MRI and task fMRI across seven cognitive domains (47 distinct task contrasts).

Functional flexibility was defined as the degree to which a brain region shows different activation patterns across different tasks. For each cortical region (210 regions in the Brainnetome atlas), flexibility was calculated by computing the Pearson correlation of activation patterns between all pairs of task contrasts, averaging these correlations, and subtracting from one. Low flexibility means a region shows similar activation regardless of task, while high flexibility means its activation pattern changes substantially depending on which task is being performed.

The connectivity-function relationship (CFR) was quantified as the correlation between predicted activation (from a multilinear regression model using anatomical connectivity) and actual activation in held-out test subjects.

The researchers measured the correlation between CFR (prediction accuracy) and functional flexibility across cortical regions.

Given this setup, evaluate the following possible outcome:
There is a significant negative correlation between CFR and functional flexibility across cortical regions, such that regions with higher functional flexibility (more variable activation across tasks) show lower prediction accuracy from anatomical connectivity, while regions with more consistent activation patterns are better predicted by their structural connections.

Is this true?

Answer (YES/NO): YES